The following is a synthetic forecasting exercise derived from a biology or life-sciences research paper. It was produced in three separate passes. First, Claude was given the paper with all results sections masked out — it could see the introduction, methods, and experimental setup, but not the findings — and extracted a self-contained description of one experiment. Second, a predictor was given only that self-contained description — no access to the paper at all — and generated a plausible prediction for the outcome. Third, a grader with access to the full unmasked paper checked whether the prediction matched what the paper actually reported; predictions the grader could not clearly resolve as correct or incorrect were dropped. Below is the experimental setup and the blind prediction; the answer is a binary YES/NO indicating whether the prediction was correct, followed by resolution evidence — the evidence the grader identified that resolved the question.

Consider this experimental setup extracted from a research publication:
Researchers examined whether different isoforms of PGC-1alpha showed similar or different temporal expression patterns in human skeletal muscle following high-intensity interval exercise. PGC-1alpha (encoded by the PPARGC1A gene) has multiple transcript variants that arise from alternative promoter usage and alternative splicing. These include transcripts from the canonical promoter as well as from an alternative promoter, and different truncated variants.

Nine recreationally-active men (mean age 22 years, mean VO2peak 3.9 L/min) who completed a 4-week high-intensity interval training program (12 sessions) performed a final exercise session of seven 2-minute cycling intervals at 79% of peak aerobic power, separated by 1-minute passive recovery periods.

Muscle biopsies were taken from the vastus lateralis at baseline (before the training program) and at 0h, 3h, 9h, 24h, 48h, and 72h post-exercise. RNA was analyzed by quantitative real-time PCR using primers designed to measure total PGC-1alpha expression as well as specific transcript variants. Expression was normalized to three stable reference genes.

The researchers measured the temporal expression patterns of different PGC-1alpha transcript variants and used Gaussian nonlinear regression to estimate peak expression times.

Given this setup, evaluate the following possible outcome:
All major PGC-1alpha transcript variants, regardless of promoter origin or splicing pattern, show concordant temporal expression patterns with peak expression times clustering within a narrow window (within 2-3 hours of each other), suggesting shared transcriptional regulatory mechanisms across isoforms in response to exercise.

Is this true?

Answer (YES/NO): YES